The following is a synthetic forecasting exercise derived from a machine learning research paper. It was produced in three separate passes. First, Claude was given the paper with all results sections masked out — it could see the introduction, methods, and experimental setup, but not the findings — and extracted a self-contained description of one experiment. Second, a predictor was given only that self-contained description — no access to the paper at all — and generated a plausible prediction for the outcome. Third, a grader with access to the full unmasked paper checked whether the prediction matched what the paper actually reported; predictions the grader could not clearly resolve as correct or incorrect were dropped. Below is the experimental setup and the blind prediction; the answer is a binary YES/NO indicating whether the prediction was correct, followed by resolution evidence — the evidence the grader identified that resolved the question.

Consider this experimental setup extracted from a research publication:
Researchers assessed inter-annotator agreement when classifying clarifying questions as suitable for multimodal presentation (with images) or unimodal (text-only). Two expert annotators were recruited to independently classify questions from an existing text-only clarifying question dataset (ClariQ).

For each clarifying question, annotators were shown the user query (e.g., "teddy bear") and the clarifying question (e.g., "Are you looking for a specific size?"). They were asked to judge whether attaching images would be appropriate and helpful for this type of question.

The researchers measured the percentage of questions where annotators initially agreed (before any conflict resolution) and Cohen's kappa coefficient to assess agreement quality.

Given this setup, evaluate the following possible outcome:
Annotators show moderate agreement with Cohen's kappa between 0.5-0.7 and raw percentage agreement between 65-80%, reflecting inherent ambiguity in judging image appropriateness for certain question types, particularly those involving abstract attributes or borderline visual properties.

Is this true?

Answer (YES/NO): NO